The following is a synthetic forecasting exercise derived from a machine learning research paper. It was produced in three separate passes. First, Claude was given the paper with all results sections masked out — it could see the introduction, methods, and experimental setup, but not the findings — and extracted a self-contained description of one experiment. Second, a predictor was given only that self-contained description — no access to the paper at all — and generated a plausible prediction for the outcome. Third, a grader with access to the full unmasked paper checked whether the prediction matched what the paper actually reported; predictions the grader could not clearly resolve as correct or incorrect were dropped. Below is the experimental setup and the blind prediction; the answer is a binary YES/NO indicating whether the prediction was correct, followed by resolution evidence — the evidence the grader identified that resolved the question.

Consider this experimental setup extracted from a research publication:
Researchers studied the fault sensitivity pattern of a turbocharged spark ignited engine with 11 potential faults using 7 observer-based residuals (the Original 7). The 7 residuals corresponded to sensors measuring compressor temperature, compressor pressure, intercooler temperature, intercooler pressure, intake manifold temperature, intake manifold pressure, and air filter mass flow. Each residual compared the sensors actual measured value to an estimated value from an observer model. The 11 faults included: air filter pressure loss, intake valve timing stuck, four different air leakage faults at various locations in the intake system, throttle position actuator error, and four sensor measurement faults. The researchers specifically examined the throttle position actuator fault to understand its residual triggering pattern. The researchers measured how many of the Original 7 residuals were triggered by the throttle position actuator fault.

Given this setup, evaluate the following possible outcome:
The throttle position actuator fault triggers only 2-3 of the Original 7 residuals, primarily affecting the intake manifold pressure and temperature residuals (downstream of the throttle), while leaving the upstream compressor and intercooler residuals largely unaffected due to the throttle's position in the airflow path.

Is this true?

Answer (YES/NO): NO